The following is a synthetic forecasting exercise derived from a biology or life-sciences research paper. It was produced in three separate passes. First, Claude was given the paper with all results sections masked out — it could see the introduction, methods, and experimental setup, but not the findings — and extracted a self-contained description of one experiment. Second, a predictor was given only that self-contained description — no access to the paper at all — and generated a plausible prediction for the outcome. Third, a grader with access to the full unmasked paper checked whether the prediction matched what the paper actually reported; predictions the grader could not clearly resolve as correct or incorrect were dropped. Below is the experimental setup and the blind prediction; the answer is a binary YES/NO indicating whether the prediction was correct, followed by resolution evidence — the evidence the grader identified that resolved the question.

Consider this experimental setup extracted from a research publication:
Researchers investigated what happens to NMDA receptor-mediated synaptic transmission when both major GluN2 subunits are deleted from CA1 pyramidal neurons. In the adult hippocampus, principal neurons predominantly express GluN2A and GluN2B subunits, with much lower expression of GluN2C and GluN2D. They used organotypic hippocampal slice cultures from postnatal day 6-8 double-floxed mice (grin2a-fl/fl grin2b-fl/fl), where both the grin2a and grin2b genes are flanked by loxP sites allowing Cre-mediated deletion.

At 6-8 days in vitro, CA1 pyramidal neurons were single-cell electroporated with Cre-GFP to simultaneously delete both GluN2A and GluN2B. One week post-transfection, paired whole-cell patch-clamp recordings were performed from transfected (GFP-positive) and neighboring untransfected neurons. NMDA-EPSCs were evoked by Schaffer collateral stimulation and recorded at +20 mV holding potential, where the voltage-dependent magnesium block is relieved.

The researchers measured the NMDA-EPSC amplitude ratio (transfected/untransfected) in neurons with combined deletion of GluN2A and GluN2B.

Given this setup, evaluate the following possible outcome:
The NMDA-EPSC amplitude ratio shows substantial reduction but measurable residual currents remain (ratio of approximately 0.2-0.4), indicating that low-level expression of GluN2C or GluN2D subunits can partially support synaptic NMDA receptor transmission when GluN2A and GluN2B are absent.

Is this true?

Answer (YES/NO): NO